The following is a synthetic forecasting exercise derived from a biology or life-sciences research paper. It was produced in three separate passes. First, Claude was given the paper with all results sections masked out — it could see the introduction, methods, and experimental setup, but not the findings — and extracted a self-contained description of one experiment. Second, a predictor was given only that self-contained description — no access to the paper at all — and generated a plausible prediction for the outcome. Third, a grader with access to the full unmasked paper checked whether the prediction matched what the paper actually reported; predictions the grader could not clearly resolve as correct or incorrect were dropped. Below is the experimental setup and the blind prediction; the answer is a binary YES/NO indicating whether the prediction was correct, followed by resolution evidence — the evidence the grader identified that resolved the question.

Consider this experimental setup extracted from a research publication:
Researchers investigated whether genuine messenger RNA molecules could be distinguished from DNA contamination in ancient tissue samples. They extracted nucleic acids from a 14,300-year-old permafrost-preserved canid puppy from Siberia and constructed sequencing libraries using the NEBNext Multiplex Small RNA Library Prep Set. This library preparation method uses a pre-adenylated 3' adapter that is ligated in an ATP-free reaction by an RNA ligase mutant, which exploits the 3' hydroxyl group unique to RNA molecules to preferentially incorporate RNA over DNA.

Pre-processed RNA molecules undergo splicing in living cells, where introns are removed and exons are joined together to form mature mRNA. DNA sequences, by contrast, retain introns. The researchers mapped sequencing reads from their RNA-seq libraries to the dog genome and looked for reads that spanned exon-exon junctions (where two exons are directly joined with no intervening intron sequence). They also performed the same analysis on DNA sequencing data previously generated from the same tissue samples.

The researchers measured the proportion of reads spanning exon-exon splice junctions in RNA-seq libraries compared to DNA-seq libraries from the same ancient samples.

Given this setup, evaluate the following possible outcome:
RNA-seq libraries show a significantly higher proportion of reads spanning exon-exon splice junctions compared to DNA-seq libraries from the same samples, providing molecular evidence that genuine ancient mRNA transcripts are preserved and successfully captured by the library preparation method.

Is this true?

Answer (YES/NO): YES